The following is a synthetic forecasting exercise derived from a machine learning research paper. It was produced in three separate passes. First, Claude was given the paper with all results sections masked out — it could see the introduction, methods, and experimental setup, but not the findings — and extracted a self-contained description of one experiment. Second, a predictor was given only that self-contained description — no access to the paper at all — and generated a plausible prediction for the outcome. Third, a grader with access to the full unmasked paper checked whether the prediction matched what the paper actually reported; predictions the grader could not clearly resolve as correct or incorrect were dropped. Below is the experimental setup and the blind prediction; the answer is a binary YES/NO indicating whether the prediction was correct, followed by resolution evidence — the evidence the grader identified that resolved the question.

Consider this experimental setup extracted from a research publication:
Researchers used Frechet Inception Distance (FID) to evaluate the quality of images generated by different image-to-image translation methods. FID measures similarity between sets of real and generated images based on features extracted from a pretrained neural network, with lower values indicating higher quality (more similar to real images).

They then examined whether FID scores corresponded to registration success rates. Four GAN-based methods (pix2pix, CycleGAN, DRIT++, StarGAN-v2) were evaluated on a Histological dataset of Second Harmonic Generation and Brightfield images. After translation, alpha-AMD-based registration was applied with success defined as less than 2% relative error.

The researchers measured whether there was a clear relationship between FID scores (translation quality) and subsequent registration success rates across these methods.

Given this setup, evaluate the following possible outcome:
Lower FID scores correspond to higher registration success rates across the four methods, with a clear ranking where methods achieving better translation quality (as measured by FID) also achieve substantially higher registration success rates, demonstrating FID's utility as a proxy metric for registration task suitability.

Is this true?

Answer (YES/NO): YES